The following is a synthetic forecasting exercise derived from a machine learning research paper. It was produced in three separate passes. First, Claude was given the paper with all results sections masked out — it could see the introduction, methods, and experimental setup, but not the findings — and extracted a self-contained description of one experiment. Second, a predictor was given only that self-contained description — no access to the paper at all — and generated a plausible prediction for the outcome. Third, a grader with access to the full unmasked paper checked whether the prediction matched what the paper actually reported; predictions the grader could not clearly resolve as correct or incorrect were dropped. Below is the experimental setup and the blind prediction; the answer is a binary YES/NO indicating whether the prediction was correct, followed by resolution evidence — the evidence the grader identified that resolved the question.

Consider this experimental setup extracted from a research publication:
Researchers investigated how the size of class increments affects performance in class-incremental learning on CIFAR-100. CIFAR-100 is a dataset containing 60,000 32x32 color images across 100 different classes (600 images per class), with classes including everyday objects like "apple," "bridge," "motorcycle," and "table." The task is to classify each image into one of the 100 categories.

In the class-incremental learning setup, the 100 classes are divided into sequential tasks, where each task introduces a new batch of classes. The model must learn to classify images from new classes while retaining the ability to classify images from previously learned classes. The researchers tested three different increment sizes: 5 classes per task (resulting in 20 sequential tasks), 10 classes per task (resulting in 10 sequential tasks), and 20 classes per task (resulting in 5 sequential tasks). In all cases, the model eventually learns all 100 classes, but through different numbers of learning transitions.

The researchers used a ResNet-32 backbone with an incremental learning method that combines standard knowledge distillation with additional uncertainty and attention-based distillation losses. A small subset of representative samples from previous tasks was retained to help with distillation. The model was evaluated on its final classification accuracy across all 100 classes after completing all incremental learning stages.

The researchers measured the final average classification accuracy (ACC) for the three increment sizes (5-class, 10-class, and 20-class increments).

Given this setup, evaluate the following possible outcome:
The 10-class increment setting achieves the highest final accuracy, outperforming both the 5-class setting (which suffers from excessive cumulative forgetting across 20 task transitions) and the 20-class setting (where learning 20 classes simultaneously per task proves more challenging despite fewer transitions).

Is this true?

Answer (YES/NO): NO